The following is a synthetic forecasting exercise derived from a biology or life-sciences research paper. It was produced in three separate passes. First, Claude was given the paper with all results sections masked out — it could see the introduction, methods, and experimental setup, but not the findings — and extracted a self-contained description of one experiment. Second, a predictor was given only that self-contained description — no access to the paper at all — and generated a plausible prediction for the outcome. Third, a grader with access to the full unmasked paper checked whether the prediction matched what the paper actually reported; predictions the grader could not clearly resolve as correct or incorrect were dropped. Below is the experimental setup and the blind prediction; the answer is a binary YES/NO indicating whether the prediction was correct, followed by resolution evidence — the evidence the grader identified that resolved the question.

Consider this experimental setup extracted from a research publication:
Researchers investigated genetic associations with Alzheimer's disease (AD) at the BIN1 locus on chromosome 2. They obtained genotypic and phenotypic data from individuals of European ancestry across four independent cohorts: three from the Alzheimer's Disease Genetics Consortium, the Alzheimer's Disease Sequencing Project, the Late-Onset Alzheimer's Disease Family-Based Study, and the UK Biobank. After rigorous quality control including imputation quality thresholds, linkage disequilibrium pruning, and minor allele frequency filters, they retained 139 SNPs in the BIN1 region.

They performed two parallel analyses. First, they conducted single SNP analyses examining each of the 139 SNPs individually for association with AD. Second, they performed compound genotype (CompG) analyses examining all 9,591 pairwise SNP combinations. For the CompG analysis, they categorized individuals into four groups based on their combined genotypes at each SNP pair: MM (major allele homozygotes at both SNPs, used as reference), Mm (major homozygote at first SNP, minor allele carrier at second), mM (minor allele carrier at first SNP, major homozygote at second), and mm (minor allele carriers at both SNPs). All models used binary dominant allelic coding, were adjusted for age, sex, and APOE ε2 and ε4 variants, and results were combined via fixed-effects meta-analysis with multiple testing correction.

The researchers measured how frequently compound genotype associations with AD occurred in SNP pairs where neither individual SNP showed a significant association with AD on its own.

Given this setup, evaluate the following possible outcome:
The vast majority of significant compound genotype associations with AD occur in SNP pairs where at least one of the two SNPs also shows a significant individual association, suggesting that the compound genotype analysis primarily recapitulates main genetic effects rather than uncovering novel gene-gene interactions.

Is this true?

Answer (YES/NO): NO